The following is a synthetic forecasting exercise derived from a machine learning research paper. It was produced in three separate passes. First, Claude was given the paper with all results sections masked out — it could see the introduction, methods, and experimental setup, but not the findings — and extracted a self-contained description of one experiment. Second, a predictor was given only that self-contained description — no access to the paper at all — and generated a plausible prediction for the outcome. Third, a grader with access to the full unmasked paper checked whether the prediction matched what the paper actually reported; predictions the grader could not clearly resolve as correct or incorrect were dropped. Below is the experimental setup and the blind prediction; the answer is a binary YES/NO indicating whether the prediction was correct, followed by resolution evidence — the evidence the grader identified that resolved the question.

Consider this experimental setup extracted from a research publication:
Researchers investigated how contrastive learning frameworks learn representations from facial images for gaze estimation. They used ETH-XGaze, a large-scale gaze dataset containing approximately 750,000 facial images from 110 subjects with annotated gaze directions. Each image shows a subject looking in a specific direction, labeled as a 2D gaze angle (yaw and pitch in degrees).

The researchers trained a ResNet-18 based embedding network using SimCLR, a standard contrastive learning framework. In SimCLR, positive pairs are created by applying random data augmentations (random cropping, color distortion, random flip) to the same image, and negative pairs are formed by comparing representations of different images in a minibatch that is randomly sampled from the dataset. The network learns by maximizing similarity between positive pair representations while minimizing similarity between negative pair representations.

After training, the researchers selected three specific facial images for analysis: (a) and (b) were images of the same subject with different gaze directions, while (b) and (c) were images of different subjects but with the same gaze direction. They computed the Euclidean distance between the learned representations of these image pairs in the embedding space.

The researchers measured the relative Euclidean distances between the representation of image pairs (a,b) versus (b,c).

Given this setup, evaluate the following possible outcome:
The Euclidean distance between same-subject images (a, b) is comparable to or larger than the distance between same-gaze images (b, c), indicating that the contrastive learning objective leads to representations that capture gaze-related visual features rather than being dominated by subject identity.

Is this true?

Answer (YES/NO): NO